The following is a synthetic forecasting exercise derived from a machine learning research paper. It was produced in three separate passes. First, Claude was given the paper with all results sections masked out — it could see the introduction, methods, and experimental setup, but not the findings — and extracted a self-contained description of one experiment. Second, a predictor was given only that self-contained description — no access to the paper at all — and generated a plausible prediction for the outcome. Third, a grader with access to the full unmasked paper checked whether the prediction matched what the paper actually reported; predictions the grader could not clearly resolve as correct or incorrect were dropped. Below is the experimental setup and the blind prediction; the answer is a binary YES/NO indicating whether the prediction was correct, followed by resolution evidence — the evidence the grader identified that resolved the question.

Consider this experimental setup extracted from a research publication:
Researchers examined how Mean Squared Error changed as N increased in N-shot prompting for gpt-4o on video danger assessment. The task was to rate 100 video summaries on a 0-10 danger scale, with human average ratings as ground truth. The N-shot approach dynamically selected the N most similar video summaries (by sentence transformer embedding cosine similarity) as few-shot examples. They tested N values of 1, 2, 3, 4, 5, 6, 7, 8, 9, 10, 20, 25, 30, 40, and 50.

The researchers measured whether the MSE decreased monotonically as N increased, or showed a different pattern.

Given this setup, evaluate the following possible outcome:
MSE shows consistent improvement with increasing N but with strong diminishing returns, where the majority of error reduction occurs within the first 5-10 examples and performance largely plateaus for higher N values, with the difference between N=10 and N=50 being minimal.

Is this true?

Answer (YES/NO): NO